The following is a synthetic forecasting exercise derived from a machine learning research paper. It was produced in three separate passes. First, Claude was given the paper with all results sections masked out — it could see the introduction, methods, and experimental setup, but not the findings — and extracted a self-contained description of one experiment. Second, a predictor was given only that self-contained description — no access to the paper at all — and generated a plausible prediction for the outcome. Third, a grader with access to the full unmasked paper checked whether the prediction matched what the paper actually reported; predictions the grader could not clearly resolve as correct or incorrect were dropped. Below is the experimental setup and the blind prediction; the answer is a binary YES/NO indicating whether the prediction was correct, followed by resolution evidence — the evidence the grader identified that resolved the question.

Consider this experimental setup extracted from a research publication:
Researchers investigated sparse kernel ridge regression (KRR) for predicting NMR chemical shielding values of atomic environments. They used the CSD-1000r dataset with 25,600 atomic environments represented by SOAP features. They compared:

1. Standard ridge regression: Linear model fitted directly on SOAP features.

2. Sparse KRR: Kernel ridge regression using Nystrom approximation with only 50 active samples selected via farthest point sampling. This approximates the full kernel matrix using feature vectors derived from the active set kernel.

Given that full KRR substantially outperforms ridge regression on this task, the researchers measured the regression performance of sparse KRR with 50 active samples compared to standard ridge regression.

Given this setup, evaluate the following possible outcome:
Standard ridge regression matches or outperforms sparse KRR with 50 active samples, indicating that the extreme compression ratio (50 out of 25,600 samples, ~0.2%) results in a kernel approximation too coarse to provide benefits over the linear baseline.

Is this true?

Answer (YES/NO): YES